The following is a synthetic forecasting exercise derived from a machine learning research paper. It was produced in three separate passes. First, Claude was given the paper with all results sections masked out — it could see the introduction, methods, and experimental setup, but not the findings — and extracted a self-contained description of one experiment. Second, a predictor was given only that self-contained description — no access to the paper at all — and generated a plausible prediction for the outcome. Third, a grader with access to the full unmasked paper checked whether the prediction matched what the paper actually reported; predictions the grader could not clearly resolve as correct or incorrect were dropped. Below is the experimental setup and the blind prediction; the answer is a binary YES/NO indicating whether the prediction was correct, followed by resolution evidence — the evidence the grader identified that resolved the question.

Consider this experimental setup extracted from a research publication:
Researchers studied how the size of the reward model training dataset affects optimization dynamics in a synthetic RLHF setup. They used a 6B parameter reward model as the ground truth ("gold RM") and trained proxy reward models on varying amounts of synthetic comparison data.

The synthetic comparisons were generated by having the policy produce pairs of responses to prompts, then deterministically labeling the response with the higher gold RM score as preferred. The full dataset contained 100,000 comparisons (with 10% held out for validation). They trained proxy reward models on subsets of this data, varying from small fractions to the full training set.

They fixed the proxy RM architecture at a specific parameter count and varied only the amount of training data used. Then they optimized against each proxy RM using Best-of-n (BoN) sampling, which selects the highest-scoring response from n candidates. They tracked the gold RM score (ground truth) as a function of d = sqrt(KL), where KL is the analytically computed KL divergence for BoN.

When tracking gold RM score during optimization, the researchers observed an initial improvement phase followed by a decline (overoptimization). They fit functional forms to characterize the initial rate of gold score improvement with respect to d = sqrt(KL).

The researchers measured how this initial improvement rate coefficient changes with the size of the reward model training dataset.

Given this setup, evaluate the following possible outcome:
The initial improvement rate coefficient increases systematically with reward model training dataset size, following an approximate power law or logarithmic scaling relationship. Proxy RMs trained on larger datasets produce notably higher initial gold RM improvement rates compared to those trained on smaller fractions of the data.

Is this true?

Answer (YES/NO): NO